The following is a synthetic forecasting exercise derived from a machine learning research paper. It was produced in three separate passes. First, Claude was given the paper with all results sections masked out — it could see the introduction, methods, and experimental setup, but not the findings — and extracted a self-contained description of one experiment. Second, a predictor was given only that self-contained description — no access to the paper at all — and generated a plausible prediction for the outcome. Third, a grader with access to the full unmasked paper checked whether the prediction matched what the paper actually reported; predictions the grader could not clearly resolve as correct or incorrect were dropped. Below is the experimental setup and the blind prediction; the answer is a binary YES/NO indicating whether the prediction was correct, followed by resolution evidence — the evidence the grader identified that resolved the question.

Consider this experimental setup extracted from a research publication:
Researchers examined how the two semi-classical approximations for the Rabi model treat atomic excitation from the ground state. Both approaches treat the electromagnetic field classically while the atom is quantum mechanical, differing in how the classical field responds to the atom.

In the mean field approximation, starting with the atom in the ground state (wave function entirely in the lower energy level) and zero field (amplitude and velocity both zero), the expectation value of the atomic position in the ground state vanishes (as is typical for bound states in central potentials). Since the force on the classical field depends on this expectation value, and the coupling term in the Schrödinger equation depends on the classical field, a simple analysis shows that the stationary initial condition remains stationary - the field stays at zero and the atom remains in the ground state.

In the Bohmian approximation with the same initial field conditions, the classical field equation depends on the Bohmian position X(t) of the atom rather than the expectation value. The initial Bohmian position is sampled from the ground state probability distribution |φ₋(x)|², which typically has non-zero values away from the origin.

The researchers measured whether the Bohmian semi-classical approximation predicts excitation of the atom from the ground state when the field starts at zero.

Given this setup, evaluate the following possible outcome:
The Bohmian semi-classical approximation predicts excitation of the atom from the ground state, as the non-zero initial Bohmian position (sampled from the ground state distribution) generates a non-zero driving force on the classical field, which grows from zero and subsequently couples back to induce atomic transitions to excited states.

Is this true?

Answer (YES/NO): YES